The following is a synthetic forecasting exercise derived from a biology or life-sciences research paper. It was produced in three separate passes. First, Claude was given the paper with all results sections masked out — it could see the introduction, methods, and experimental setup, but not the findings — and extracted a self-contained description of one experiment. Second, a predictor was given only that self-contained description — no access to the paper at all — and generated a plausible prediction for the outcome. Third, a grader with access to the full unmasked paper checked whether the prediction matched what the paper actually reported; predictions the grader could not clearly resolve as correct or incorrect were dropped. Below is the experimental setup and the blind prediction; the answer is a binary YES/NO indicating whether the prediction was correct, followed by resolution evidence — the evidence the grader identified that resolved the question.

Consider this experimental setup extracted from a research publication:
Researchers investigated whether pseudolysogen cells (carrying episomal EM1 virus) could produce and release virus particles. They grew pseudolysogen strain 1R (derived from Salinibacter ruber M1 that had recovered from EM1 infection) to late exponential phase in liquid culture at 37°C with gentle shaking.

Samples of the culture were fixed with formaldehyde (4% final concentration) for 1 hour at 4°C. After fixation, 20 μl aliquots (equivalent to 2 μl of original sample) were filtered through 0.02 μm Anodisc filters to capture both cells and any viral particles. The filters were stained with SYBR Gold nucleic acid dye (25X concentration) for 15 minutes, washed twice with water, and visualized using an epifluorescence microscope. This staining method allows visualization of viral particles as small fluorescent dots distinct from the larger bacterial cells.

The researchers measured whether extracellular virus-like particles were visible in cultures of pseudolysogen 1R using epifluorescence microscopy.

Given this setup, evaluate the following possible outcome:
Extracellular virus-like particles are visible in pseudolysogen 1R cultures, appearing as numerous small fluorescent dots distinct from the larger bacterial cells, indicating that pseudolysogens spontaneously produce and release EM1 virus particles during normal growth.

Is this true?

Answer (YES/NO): NO